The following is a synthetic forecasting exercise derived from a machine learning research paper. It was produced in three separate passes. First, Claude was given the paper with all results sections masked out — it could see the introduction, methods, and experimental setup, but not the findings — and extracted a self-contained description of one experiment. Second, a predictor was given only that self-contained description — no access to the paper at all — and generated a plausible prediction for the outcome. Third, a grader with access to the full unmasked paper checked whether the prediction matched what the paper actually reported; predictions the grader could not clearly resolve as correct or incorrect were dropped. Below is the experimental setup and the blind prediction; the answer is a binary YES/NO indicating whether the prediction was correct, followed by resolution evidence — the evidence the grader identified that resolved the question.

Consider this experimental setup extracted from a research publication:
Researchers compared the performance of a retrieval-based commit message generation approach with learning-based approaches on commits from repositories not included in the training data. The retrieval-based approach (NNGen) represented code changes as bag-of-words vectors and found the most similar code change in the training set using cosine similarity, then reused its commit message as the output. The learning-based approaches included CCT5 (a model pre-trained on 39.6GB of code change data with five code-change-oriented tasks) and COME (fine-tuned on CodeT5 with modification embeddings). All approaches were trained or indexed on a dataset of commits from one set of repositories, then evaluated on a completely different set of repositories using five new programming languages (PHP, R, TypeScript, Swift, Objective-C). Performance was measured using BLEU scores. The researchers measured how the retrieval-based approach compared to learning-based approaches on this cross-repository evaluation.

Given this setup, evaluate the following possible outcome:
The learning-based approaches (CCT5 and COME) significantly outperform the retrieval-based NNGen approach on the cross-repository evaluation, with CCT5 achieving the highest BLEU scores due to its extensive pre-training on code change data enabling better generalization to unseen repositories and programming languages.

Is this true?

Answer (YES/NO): NO